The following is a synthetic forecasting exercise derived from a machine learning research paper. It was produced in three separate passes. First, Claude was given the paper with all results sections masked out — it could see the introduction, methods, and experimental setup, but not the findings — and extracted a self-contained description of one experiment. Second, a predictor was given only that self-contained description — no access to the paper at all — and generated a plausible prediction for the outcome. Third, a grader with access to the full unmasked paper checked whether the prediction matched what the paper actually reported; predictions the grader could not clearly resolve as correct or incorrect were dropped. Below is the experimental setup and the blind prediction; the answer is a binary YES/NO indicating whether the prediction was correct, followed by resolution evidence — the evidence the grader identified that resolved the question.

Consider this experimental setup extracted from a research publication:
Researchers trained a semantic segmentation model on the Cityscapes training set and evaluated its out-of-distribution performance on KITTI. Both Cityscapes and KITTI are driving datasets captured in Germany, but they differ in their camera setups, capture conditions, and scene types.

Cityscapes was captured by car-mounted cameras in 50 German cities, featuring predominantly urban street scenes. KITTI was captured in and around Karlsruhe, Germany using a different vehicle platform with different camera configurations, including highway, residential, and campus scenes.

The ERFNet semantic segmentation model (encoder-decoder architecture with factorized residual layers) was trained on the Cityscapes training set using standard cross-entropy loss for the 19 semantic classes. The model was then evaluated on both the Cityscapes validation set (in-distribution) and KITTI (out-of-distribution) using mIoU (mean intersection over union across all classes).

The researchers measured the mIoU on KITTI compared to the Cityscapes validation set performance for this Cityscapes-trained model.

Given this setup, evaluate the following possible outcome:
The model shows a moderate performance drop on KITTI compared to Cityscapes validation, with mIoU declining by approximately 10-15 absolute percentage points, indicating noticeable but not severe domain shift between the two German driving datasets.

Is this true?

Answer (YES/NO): NO